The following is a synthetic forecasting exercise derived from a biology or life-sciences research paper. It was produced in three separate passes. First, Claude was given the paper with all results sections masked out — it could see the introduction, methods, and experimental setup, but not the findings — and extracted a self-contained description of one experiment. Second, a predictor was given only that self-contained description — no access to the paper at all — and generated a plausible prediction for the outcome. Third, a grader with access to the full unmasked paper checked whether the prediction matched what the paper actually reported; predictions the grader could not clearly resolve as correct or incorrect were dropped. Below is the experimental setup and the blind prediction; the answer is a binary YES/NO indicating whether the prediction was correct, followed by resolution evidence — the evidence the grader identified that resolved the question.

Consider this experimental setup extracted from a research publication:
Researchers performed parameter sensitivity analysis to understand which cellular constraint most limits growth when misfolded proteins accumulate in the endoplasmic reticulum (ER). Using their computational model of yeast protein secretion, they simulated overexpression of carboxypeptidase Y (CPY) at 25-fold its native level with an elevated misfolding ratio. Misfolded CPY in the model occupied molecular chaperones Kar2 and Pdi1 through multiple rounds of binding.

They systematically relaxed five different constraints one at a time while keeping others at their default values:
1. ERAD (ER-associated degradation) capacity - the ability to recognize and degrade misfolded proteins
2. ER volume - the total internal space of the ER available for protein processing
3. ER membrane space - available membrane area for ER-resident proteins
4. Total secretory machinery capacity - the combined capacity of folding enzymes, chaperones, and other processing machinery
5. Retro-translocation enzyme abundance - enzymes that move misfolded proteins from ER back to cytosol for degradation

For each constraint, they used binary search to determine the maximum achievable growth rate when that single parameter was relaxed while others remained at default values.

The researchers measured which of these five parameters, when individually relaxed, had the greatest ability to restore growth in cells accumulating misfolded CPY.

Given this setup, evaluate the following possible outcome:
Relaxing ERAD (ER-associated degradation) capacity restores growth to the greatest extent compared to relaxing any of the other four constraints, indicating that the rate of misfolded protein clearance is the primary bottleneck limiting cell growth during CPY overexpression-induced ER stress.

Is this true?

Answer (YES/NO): NO